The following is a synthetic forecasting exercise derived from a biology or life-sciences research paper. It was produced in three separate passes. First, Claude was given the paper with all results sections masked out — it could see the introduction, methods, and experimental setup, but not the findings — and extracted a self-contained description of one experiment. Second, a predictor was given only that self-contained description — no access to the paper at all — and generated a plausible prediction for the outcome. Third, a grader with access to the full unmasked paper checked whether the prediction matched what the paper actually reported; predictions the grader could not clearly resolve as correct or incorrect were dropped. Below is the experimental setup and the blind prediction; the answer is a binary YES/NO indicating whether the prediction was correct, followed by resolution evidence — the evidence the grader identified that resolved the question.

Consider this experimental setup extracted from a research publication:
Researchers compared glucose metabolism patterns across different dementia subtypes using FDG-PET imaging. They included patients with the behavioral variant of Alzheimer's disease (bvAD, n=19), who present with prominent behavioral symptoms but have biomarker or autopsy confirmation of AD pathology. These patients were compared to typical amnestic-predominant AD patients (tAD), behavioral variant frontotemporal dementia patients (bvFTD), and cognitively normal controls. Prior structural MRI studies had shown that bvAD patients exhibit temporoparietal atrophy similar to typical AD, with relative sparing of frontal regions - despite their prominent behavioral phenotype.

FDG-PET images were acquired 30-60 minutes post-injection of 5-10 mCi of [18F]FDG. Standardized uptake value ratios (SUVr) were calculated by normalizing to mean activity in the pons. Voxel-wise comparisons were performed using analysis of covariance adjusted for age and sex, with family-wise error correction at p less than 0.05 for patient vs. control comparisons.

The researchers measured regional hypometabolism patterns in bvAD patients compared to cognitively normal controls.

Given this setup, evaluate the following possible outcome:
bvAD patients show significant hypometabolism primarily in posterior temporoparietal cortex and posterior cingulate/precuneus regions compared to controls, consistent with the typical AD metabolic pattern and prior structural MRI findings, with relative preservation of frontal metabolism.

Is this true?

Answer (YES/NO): NO